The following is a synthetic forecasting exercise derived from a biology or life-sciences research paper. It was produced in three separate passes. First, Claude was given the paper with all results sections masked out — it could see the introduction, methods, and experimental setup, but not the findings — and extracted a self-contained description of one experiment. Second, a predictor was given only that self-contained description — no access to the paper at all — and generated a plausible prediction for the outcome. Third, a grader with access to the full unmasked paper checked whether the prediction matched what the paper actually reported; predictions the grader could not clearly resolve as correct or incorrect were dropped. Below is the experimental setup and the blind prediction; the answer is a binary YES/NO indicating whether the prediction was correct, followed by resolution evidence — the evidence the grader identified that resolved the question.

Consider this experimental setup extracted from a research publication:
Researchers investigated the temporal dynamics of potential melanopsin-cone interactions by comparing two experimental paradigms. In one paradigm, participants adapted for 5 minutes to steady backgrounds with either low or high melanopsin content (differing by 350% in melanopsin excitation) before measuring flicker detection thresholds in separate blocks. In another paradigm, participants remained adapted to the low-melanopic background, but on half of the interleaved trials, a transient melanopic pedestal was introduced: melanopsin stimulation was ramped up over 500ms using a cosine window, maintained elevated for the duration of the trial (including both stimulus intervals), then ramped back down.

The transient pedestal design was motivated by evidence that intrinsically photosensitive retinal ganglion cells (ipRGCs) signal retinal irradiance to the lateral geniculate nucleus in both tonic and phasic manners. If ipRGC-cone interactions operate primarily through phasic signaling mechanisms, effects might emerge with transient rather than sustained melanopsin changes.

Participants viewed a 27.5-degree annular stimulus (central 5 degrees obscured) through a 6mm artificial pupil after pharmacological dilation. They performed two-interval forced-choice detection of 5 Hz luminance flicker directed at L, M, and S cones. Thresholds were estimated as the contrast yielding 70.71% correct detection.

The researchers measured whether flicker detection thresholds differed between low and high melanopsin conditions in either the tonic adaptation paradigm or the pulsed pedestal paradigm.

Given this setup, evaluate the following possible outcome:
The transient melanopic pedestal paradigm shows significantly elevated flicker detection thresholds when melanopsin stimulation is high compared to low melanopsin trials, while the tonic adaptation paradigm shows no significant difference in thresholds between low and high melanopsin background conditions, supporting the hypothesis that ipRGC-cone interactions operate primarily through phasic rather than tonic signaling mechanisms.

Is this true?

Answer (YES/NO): NO